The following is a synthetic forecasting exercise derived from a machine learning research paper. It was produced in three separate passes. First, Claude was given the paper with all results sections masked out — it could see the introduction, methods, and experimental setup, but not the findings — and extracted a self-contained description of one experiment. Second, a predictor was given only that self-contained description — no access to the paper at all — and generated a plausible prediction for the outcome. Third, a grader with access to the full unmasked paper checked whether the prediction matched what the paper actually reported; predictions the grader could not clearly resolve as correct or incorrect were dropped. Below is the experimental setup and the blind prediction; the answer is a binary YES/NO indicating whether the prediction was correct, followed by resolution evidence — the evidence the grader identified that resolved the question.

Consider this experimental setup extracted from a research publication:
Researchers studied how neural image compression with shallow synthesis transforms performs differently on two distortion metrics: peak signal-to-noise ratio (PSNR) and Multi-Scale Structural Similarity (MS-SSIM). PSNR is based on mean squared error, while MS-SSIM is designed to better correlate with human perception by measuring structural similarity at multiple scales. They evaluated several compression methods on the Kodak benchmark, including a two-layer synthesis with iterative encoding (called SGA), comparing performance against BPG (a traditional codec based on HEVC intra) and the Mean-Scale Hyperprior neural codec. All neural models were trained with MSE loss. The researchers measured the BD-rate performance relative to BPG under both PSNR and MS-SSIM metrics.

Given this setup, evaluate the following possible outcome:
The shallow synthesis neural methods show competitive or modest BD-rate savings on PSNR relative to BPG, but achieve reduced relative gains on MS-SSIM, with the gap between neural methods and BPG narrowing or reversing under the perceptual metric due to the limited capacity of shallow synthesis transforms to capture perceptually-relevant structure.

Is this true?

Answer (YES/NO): YES